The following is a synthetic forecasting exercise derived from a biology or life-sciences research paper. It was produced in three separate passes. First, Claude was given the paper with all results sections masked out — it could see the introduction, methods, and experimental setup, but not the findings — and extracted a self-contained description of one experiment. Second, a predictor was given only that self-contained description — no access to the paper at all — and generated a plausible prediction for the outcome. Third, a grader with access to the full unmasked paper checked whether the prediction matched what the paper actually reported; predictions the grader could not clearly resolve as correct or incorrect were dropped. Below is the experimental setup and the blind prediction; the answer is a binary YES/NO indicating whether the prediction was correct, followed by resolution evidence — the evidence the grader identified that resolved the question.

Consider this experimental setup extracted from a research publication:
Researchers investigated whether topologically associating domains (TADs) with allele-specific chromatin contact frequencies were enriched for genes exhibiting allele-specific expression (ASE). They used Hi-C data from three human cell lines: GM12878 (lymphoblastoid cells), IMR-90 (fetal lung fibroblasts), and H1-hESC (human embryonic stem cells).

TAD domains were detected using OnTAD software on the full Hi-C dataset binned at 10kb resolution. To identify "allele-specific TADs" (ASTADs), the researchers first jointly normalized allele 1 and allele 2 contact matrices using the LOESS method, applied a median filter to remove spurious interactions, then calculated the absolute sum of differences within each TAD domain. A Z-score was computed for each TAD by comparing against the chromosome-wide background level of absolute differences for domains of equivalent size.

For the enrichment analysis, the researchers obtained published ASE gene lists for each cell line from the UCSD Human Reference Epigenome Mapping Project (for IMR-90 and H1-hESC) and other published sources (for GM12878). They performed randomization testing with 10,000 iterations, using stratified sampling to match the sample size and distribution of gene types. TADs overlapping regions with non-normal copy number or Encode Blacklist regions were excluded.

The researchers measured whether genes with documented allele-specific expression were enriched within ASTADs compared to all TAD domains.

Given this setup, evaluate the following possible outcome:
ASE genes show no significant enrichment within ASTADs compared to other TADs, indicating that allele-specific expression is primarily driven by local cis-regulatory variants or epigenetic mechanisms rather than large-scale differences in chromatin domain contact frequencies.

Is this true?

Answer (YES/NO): NO